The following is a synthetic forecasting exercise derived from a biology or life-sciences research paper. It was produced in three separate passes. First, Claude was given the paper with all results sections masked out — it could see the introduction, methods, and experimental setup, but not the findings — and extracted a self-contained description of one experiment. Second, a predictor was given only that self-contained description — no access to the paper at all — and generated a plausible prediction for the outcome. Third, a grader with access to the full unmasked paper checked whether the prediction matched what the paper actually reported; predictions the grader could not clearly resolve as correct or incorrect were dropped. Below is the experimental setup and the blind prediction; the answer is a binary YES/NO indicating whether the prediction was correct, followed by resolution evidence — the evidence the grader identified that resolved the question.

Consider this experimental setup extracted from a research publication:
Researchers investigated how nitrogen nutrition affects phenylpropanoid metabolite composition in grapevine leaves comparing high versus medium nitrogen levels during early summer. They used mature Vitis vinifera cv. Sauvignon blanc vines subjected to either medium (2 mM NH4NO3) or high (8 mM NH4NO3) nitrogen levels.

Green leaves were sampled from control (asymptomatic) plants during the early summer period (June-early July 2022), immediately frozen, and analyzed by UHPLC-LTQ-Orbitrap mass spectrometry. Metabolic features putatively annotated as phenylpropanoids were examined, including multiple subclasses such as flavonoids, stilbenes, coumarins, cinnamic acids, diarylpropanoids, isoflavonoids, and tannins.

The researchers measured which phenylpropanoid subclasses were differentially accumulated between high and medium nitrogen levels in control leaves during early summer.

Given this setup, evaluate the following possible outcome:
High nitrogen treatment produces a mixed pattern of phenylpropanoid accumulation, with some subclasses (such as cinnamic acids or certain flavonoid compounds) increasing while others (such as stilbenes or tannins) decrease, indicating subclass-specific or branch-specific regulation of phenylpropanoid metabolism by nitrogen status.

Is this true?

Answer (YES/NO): NO